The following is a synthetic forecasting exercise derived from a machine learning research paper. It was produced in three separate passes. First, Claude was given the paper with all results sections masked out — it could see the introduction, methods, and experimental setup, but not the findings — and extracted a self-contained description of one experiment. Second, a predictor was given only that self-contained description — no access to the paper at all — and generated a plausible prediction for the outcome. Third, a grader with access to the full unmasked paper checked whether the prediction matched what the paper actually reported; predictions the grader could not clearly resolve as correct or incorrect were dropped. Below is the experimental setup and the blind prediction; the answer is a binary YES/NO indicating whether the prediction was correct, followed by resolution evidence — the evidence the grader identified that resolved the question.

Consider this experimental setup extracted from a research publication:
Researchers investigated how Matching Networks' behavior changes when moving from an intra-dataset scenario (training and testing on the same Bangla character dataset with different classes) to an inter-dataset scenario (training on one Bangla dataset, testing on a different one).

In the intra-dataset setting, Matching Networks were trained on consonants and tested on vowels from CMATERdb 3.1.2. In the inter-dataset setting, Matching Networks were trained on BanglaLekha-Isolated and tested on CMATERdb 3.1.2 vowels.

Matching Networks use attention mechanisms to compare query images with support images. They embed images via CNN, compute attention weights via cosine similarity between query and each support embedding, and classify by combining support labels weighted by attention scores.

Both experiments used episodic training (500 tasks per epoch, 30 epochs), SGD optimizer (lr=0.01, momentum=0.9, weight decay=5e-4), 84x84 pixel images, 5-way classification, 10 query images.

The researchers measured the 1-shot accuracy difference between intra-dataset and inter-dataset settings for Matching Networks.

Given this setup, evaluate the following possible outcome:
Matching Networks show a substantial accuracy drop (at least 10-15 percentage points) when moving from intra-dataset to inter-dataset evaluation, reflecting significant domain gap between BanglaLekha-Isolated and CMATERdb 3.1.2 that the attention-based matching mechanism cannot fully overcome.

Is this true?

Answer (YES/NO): YES